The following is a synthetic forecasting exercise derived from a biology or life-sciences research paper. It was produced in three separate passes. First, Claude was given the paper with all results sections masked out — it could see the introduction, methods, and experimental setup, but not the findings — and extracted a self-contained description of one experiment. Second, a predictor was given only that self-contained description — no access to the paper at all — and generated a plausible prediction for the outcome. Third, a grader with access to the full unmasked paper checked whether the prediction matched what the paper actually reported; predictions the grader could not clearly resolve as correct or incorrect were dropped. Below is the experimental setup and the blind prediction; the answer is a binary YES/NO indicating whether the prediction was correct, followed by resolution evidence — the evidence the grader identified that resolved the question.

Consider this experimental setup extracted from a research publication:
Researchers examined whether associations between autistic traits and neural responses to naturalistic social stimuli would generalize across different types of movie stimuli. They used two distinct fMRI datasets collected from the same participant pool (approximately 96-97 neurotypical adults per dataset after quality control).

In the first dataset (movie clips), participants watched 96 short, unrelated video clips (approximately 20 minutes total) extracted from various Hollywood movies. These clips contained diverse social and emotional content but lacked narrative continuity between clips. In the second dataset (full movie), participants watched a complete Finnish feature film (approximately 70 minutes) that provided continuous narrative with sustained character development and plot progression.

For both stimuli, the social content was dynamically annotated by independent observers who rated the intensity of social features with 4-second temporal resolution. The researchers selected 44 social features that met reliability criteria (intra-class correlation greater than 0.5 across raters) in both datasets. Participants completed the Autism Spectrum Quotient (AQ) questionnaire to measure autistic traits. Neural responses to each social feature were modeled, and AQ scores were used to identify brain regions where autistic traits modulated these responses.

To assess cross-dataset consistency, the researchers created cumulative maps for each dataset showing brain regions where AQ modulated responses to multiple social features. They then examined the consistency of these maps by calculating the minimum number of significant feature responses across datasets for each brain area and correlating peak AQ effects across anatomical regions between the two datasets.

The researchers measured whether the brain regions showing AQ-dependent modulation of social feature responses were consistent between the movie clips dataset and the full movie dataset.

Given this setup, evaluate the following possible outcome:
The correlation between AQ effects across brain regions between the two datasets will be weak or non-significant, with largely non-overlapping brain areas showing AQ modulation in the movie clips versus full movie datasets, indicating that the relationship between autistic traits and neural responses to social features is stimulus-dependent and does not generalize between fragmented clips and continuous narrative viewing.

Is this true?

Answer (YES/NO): NO